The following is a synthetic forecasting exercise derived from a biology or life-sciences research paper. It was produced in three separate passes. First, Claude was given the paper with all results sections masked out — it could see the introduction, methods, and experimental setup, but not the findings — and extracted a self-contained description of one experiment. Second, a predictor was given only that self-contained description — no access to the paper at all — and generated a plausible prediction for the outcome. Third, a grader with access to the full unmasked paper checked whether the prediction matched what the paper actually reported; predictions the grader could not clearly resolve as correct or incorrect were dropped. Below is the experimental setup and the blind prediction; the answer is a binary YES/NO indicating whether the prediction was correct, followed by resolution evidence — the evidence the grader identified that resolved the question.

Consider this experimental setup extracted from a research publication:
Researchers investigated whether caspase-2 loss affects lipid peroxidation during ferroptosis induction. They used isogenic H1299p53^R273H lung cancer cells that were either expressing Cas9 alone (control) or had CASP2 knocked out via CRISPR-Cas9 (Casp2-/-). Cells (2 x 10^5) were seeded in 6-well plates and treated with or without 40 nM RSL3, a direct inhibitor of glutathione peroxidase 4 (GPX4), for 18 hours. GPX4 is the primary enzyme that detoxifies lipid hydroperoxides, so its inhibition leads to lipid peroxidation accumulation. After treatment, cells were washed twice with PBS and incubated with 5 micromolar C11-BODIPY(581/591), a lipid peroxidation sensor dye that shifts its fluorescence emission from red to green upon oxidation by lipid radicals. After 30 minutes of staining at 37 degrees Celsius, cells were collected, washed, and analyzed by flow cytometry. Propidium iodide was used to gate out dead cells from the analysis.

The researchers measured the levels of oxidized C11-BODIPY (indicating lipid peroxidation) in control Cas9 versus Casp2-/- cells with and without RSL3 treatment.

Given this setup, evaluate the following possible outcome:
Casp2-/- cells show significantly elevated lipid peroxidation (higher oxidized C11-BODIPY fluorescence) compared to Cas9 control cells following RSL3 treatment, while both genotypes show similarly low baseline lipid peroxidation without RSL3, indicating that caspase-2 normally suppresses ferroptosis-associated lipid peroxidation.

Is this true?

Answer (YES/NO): YES